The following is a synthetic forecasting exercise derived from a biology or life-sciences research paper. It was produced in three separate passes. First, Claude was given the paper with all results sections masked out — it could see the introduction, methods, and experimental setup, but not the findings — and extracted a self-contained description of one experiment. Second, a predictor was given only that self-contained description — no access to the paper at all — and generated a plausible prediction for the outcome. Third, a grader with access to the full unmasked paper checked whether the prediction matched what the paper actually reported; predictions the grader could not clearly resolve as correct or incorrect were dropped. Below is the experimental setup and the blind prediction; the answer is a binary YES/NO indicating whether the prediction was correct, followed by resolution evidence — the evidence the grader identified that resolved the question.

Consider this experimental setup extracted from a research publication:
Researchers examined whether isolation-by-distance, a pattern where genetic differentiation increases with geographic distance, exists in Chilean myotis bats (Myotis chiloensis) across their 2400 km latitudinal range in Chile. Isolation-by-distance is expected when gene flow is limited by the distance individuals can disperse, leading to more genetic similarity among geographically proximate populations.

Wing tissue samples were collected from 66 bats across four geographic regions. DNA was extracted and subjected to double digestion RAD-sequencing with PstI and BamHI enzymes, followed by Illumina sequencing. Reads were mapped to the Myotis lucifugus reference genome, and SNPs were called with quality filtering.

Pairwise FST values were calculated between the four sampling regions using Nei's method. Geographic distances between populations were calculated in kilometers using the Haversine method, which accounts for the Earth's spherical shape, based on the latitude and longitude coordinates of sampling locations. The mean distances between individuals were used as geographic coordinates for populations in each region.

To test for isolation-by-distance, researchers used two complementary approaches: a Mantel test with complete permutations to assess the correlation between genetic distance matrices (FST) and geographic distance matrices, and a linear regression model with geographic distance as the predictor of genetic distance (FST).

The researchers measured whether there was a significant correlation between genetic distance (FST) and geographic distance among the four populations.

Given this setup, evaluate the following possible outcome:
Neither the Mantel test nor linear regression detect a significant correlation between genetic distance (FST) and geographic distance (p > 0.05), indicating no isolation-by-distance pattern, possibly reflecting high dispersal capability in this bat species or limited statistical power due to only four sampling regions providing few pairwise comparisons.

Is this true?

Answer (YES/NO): NO